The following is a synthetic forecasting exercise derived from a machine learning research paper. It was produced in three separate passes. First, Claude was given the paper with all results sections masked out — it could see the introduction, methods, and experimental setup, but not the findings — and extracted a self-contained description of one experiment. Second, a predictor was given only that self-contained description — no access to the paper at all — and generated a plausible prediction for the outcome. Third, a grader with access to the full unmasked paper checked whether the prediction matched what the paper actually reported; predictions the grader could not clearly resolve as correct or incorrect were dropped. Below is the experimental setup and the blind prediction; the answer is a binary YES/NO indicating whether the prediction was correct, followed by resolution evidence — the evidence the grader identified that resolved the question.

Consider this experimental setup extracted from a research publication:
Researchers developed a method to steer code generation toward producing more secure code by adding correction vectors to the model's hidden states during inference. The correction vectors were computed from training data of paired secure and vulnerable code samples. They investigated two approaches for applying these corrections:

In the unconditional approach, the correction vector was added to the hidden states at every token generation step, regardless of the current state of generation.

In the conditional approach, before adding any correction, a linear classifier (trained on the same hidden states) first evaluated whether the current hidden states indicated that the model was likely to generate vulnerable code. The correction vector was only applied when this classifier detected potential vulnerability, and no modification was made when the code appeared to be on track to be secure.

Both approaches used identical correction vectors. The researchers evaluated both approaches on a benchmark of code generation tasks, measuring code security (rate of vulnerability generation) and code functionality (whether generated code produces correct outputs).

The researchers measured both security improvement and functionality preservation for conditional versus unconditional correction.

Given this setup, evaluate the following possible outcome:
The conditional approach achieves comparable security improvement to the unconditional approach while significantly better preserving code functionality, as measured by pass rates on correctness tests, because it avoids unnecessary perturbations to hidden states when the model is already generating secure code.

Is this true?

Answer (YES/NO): NO